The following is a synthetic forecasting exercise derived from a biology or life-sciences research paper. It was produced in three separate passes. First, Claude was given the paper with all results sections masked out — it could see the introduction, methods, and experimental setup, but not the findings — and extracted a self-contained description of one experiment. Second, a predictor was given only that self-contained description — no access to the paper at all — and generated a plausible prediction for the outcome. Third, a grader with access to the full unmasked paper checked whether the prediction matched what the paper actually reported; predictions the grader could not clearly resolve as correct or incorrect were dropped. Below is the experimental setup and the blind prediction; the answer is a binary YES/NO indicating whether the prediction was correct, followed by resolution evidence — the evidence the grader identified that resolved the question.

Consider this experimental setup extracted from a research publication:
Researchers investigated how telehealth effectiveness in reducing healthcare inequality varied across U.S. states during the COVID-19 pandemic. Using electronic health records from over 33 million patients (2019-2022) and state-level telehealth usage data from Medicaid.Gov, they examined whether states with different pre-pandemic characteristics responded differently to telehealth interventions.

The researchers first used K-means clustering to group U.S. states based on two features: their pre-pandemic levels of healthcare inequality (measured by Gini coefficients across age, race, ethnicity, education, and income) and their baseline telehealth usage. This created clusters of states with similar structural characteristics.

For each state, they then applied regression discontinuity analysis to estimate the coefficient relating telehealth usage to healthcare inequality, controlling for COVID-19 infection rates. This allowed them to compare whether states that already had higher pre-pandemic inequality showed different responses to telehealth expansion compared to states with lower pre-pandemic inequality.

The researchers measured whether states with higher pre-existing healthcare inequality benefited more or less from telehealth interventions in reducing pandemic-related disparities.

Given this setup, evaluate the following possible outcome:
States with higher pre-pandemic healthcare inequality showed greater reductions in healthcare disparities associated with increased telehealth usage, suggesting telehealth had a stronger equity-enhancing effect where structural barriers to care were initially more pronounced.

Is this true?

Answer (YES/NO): YES